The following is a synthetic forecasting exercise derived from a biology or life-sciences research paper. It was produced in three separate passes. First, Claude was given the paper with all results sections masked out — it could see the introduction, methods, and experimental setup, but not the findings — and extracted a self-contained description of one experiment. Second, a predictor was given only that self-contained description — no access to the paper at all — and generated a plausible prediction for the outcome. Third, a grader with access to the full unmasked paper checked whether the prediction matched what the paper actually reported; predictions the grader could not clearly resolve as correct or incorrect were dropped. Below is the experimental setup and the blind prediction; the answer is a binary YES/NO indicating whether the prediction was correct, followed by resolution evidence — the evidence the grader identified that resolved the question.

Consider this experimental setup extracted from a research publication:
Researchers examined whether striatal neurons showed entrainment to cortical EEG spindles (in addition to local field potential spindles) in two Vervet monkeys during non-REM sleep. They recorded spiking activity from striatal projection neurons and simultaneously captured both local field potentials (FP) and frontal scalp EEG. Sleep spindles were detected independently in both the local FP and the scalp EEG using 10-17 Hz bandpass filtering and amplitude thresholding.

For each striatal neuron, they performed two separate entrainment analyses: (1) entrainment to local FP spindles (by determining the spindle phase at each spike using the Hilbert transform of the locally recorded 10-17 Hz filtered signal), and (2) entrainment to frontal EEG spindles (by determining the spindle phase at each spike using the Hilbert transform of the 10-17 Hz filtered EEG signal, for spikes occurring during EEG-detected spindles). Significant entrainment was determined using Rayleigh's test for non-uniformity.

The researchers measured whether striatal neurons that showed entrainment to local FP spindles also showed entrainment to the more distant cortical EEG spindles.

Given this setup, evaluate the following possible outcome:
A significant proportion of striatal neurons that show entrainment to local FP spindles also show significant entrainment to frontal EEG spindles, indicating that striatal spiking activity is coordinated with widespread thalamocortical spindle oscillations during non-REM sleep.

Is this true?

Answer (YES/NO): YES